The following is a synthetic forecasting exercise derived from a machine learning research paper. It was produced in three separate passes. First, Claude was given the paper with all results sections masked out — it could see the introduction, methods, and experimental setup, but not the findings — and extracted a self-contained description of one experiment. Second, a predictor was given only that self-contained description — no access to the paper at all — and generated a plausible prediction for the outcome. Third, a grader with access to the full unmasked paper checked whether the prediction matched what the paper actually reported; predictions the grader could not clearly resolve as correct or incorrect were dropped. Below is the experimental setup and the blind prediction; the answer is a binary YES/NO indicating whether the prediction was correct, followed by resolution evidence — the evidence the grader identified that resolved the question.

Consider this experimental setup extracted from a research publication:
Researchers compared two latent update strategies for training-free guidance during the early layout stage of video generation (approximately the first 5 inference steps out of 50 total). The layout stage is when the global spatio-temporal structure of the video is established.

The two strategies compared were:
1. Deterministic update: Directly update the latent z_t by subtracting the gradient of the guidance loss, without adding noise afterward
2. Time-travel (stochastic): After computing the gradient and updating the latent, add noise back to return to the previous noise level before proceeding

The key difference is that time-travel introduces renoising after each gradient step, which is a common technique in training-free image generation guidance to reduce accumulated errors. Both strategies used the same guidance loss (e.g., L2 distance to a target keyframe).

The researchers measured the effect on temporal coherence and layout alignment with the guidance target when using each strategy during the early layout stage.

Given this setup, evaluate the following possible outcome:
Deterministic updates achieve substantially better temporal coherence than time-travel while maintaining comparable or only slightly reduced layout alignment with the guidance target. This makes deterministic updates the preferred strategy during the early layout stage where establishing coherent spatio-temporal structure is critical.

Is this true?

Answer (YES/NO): NO